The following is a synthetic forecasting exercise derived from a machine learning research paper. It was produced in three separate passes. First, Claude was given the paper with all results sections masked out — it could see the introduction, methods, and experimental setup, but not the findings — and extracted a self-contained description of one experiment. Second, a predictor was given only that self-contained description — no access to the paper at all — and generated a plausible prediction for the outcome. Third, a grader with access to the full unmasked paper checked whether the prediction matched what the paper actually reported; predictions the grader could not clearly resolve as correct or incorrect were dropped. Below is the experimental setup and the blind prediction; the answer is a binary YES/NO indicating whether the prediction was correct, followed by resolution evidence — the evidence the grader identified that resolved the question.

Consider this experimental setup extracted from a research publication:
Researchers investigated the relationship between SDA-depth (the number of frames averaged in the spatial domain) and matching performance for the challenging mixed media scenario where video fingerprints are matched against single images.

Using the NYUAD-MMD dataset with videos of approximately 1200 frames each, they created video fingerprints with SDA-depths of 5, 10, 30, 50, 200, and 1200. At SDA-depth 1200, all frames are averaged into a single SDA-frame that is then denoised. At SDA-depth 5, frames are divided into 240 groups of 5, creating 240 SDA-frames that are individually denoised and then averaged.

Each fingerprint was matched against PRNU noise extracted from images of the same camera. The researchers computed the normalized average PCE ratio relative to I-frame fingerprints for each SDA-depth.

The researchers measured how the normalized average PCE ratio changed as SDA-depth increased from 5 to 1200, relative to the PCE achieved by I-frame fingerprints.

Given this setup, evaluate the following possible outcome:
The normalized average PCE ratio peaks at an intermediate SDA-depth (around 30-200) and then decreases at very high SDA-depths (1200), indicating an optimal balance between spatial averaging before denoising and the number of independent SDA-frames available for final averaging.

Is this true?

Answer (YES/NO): NO